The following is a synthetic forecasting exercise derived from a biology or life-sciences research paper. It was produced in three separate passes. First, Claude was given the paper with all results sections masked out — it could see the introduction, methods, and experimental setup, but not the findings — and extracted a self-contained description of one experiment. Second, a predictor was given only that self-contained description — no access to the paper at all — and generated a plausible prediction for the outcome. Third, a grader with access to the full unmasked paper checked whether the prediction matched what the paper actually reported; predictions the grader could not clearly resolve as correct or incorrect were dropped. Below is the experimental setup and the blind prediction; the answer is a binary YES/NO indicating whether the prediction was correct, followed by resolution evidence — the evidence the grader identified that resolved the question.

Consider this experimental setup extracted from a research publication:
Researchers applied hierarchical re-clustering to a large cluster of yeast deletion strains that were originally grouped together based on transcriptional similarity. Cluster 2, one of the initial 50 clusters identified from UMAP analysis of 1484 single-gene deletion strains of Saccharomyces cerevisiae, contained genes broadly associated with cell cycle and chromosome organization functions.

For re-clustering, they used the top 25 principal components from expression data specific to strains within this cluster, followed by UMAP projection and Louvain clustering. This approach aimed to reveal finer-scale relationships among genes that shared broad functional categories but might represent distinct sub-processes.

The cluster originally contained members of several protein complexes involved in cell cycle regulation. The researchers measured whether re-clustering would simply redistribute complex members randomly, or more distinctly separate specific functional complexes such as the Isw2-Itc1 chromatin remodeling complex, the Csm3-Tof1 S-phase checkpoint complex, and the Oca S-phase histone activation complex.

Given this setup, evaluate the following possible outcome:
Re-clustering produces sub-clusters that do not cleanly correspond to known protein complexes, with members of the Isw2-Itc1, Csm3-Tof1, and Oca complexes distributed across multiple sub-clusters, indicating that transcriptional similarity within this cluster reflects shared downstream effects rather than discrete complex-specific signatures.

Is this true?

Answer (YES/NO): NO